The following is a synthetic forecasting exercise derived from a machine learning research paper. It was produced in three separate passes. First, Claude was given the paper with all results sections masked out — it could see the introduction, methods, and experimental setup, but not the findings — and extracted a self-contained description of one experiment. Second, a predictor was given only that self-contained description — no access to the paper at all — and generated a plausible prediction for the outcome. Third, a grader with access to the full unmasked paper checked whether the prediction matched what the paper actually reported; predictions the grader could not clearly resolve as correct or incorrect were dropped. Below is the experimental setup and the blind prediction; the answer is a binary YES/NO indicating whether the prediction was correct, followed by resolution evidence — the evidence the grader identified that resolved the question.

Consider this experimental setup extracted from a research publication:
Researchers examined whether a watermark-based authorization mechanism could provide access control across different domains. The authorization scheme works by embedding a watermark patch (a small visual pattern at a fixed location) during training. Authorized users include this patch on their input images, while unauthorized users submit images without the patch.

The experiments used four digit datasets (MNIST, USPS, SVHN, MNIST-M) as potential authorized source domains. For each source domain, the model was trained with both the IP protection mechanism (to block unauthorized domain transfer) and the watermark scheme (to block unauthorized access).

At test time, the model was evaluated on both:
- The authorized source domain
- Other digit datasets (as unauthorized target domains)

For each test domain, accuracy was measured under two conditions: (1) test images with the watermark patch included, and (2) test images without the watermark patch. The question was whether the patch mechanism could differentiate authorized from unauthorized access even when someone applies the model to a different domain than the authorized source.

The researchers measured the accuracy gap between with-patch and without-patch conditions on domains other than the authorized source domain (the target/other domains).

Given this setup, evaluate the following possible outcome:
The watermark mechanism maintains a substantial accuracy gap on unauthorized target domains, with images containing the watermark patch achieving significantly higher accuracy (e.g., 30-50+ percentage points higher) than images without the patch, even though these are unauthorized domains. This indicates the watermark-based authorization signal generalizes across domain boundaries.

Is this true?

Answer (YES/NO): NO